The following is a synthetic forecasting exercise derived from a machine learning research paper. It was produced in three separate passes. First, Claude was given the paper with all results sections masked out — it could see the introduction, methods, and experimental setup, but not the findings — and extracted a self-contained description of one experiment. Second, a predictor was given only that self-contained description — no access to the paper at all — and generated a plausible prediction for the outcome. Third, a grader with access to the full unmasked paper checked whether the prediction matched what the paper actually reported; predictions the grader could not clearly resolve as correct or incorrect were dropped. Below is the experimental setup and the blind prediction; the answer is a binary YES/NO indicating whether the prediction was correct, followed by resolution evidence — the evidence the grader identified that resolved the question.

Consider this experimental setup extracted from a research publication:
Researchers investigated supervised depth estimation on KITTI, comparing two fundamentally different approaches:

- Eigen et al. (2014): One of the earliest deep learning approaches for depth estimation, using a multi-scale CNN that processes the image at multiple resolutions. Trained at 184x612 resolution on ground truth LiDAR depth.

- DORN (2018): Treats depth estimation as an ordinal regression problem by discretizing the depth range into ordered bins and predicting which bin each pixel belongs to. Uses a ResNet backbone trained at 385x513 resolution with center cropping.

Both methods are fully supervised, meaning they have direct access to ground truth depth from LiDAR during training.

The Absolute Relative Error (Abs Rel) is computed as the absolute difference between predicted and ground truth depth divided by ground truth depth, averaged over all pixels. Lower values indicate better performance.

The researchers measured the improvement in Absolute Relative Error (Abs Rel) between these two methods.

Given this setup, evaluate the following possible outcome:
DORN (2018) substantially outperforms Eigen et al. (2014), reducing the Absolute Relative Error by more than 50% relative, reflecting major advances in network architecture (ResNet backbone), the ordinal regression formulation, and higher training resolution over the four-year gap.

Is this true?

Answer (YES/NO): YES